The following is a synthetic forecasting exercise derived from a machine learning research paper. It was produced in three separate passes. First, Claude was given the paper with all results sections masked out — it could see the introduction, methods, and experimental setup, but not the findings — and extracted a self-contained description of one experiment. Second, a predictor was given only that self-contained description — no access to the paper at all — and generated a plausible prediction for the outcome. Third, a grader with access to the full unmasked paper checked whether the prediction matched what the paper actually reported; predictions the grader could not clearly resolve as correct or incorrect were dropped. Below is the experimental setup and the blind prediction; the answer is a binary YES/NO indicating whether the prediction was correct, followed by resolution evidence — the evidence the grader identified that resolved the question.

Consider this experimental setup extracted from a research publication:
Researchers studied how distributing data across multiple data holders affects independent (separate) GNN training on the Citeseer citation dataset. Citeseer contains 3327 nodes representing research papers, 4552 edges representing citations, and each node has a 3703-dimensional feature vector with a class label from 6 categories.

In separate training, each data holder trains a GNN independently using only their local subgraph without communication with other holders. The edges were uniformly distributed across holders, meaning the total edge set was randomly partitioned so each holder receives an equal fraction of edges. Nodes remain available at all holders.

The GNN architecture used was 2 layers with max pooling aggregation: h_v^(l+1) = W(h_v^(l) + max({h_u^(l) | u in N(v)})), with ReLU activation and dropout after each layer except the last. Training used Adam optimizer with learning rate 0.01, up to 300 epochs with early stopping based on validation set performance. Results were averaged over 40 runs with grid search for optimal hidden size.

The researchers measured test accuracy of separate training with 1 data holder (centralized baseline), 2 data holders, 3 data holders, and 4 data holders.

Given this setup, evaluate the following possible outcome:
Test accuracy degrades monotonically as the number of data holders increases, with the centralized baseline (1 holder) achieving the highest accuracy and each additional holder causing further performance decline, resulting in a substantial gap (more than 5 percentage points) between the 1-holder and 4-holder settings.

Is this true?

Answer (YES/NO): YES